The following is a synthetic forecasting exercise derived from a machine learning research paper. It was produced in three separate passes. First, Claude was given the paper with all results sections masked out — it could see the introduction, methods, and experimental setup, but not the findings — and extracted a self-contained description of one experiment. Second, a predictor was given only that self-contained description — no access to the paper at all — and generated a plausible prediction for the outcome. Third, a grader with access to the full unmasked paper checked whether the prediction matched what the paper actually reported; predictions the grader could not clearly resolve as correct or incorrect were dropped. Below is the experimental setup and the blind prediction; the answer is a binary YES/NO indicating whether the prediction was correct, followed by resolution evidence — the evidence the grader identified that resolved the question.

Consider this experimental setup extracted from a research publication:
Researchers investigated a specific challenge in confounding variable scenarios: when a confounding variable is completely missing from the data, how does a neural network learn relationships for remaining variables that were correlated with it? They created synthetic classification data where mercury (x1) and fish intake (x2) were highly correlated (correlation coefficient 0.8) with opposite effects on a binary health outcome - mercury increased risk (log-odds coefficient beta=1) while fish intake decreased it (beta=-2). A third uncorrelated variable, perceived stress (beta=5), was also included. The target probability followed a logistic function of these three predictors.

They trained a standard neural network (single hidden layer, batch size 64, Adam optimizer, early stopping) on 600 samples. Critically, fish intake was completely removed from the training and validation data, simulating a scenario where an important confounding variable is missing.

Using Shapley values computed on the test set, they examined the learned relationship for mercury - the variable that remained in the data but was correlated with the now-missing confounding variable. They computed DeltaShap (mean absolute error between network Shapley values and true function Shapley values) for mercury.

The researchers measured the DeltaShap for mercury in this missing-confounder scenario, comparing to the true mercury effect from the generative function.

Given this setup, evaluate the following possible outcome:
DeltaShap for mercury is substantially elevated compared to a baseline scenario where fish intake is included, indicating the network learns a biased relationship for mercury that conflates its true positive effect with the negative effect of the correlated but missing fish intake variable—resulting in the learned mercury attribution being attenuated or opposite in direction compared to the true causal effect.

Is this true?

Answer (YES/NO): YES